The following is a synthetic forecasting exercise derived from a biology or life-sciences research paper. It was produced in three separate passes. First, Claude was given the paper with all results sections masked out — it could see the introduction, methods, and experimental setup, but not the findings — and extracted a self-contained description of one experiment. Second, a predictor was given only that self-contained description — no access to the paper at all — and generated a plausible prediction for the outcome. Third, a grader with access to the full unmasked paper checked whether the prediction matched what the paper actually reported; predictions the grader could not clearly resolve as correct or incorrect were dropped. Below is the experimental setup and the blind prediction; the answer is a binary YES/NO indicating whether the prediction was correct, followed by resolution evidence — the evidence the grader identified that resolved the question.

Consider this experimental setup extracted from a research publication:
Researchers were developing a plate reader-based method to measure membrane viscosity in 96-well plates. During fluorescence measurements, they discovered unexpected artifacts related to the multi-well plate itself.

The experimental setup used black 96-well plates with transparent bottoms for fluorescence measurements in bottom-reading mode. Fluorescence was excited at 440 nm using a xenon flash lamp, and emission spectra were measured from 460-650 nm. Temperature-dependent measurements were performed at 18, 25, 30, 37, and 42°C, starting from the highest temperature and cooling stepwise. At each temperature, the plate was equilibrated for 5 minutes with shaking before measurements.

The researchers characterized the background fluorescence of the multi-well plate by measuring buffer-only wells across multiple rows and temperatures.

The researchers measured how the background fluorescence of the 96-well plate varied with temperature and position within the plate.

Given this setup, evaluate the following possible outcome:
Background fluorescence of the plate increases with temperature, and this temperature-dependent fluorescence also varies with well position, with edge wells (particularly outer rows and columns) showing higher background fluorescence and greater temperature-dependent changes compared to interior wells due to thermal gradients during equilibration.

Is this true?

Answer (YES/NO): NO